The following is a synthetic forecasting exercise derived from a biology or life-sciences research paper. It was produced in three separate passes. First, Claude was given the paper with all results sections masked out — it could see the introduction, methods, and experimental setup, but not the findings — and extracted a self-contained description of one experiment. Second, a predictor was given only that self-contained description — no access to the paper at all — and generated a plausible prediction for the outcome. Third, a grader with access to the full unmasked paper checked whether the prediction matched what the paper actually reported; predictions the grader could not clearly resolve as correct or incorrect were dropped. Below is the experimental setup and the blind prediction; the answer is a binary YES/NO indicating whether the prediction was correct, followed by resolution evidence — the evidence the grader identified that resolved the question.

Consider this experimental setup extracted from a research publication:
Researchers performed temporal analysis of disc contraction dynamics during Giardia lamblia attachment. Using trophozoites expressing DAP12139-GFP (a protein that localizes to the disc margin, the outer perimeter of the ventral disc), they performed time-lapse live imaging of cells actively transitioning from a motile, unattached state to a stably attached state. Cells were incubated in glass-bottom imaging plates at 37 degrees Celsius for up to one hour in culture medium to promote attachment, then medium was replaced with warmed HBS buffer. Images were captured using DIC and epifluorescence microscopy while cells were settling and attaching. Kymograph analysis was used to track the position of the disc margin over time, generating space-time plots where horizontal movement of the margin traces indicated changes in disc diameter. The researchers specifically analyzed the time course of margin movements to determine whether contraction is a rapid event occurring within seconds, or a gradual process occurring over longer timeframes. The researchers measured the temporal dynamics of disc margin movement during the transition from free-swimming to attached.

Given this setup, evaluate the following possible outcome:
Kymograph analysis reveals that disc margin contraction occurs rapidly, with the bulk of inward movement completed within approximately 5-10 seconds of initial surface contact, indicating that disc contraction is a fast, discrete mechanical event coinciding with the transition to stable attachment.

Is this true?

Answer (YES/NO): NO